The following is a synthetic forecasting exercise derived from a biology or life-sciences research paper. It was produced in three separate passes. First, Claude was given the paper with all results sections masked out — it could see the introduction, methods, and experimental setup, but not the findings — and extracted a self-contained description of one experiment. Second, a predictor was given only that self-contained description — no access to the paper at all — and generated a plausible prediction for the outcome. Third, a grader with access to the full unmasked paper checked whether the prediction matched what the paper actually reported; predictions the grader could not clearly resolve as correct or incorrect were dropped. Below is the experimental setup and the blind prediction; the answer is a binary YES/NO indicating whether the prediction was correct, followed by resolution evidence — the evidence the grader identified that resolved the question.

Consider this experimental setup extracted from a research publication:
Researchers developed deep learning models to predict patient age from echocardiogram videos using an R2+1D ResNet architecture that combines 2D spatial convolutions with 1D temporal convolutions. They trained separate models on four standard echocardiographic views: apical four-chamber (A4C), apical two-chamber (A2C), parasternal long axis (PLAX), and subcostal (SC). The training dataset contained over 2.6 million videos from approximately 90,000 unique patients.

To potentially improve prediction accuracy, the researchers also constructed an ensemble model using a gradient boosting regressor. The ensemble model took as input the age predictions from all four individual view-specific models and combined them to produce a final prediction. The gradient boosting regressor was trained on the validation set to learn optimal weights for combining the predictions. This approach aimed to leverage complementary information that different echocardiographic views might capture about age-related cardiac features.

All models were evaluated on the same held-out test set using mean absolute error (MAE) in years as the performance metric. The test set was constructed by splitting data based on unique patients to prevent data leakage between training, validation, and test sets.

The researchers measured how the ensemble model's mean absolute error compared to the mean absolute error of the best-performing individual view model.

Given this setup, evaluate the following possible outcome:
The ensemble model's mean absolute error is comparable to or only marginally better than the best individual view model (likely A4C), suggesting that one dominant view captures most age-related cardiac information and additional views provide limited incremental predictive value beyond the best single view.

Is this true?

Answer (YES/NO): NO